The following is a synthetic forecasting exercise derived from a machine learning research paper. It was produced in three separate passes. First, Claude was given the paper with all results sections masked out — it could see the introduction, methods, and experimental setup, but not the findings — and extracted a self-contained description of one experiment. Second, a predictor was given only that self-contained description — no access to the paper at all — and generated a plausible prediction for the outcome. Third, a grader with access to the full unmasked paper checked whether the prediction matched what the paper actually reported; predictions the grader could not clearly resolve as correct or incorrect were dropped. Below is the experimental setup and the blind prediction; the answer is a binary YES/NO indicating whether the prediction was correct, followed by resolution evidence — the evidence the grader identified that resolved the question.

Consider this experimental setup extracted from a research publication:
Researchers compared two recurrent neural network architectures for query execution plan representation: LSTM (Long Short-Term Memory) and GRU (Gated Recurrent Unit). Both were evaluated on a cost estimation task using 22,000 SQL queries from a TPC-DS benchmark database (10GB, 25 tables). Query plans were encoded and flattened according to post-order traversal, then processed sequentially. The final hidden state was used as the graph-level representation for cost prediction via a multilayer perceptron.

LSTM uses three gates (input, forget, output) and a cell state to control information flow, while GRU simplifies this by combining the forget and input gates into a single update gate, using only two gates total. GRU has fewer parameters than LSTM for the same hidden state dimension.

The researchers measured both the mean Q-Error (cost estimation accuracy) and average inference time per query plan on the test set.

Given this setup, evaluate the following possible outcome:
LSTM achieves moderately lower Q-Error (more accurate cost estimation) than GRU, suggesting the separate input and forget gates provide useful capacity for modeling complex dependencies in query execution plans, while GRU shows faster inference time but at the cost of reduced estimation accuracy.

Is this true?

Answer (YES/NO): NO